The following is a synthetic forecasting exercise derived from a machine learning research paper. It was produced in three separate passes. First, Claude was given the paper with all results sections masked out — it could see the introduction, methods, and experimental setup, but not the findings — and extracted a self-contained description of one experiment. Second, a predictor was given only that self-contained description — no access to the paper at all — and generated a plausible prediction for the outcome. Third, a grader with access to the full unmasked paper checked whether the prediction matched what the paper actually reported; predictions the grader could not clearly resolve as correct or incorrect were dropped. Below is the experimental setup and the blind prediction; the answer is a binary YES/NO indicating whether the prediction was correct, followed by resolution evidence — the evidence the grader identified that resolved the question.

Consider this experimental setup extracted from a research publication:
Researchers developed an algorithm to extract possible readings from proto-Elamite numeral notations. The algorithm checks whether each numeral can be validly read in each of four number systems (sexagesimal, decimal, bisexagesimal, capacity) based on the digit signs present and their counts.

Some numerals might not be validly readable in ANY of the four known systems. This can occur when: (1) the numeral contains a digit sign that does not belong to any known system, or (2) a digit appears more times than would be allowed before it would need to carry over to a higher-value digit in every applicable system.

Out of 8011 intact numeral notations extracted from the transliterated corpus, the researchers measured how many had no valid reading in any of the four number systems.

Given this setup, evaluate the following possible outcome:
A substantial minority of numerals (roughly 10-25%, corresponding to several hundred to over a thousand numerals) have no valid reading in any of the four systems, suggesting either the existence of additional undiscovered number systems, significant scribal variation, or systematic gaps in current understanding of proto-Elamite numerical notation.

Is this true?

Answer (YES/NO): NO